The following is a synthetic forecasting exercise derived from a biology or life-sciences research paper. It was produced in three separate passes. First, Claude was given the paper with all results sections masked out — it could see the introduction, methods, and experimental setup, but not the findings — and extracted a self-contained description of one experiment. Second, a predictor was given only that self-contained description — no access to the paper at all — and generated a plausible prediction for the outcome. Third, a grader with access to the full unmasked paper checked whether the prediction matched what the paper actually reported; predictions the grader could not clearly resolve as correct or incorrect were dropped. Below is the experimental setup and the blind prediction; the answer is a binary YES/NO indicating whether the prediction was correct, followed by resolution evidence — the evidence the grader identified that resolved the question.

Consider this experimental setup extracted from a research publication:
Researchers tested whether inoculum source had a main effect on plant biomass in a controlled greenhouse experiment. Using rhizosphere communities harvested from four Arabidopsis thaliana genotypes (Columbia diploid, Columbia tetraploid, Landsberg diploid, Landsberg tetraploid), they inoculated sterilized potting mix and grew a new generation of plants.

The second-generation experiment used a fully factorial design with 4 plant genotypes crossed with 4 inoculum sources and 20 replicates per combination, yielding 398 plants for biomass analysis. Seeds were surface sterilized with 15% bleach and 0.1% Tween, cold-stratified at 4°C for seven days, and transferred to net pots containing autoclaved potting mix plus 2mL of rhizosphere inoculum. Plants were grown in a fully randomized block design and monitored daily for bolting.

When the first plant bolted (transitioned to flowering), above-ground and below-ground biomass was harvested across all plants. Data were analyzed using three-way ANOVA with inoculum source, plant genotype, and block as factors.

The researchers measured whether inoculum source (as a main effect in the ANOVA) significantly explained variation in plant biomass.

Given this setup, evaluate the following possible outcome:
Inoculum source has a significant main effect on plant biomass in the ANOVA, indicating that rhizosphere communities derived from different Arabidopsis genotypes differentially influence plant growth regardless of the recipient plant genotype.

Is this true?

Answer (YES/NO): YES